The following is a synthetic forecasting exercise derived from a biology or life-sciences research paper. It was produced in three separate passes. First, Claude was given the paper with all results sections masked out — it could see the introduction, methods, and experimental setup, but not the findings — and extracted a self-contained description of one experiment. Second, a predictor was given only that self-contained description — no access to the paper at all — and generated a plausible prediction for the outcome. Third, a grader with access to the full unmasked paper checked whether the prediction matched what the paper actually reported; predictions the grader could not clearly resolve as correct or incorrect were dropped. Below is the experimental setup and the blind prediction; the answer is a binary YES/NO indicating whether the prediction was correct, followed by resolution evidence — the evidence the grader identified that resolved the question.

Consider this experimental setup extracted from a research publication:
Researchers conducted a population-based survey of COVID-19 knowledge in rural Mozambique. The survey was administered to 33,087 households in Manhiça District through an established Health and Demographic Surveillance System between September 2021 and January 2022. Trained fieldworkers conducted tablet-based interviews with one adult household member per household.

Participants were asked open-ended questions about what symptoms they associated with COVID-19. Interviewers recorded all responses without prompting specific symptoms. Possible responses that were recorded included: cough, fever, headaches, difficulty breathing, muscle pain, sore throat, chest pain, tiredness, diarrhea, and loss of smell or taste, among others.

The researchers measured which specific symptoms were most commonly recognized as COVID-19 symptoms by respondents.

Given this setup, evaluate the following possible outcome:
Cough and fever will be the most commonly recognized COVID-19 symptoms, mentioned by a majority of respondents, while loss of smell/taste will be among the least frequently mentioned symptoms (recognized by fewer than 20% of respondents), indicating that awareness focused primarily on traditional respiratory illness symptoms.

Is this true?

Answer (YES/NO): NO